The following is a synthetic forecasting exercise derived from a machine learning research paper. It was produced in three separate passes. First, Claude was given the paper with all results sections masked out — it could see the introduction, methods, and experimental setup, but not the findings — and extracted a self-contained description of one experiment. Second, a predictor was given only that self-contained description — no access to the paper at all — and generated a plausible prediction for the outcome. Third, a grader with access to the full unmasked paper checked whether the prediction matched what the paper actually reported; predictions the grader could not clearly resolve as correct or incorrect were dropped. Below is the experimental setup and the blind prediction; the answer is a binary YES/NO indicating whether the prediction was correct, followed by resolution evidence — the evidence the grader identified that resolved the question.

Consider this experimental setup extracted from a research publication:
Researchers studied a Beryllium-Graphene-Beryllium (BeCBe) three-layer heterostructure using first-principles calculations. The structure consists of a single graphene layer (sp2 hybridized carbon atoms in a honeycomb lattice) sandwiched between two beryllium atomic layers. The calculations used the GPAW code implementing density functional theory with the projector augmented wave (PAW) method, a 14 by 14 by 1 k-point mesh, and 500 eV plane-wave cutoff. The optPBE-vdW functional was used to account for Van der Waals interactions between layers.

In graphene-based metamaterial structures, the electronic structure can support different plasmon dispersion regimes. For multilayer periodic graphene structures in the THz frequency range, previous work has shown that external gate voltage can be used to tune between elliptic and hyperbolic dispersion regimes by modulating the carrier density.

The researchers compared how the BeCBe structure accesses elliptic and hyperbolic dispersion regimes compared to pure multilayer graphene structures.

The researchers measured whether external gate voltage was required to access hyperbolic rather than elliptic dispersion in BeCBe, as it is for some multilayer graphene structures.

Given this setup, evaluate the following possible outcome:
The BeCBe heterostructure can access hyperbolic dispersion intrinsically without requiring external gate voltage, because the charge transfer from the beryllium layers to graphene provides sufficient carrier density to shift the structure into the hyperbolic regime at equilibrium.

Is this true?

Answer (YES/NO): YES